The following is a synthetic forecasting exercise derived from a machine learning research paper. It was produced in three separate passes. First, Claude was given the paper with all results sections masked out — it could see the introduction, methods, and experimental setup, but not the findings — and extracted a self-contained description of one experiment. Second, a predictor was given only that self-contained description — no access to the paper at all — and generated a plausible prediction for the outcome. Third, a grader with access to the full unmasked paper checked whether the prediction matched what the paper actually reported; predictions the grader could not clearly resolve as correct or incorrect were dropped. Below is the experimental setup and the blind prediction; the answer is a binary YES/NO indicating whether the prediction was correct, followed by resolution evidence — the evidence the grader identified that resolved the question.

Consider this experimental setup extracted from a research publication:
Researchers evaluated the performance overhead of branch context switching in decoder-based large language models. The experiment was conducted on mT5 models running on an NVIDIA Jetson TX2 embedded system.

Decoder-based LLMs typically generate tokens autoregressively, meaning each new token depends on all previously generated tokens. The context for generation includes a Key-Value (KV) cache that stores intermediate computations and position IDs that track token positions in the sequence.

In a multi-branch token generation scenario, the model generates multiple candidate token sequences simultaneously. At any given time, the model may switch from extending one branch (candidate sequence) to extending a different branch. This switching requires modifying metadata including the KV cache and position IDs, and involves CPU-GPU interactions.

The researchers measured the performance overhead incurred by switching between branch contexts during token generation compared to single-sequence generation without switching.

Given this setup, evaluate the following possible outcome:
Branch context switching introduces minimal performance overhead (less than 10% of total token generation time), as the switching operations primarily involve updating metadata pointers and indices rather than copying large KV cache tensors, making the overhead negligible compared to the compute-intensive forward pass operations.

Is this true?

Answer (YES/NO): NO